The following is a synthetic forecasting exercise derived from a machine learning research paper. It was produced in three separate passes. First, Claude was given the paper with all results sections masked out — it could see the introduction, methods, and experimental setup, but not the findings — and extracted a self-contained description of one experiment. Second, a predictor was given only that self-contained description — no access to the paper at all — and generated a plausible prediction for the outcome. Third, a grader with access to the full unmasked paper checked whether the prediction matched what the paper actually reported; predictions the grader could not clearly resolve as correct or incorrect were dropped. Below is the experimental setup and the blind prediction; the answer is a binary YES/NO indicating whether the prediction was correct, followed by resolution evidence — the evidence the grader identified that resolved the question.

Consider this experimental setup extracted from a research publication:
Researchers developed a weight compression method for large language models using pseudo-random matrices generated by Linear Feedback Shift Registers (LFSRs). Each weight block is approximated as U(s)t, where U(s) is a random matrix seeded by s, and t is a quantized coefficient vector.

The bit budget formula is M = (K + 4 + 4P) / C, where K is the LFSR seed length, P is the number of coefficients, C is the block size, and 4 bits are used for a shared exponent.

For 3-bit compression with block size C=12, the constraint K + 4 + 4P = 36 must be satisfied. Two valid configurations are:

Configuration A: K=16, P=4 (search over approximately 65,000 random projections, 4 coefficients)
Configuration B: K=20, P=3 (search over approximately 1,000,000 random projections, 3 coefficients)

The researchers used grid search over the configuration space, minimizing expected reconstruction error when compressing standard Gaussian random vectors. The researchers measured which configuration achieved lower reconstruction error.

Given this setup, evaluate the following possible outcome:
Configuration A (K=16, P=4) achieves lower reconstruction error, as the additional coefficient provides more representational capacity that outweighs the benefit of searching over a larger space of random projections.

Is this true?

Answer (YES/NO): YES